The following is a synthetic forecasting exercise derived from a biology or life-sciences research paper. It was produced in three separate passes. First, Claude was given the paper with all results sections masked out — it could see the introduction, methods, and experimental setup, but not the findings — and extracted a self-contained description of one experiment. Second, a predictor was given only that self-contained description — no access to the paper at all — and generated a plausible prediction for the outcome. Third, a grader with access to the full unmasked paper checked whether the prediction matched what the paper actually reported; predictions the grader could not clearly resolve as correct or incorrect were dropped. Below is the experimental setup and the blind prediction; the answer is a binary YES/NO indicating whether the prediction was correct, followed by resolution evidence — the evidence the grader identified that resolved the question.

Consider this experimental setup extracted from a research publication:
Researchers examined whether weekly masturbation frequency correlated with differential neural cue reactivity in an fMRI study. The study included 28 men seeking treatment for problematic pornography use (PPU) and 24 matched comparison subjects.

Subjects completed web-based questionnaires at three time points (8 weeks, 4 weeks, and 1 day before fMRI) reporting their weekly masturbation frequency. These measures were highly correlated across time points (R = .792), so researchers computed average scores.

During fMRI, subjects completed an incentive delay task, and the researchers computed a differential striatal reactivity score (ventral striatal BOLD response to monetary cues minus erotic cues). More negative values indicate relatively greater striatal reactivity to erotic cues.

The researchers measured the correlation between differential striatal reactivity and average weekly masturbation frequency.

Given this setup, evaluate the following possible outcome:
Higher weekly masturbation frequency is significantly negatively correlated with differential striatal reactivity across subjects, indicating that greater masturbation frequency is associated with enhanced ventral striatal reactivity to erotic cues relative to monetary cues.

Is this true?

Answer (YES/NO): NO